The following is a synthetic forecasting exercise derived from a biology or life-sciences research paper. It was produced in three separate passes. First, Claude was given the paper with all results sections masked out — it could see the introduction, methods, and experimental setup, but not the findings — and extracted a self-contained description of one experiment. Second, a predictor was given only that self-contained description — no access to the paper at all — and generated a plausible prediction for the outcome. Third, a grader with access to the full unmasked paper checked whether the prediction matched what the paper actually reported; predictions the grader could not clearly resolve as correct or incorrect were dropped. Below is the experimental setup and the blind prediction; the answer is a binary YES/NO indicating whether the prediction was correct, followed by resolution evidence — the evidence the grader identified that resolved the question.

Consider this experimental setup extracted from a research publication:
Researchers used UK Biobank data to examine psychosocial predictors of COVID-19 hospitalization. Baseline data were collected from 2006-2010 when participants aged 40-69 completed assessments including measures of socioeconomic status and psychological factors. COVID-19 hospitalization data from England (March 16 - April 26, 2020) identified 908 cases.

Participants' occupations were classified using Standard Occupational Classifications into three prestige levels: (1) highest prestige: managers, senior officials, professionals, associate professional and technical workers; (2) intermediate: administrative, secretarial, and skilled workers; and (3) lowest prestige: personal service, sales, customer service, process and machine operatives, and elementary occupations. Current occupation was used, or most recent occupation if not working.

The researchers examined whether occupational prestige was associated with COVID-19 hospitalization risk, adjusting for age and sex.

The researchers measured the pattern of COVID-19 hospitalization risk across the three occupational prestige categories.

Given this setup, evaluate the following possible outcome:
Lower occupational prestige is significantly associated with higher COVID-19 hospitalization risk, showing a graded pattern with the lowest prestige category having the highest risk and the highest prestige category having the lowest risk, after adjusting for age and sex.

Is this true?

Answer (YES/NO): NO